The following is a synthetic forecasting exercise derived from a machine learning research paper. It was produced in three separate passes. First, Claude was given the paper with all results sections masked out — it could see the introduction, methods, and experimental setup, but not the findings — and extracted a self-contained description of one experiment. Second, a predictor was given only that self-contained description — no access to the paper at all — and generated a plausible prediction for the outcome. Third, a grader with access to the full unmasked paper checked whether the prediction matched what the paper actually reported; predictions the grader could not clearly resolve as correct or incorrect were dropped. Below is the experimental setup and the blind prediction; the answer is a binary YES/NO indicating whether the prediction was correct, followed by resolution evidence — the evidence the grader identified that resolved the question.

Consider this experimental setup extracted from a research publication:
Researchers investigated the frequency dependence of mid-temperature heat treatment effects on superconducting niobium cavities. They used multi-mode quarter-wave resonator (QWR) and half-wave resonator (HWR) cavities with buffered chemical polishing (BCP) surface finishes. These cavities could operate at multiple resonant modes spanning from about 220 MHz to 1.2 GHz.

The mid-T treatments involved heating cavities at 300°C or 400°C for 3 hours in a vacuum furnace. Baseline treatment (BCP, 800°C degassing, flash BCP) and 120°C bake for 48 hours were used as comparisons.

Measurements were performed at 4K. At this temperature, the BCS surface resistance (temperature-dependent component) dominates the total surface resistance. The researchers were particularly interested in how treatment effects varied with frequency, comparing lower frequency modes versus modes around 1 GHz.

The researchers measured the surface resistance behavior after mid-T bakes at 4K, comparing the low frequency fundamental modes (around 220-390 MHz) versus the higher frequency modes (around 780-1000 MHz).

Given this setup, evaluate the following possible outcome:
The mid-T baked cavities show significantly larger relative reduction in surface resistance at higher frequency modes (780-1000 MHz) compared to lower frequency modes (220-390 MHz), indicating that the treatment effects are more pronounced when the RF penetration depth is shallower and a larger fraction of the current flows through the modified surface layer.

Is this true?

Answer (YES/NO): NO